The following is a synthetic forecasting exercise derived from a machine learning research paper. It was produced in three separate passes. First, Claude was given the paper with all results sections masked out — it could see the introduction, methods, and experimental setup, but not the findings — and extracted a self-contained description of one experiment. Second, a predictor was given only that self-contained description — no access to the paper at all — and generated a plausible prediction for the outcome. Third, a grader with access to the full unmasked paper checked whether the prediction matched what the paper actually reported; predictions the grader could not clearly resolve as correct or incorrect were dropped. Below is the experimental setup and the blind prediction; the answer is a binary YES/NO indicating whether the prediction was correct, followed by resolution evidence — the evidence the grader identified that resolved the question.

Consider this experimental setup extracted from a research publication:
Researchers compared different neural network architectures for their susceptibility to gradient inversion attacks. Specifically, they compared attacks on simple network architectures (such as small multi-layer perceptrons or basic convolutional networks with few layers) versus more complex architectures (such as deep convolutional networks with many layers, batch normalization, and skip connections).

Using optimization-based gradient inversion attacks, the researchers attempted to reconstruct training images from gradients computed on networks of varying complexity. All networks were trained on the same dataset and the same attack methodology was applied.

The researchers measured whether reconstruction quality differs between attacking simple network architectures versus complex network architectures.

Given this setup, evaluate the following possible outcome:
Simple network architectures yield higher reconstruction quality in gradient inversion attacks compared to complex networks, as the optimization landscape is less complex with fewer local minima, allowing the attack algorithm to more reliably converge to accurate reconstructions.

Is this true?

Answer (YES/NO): YES